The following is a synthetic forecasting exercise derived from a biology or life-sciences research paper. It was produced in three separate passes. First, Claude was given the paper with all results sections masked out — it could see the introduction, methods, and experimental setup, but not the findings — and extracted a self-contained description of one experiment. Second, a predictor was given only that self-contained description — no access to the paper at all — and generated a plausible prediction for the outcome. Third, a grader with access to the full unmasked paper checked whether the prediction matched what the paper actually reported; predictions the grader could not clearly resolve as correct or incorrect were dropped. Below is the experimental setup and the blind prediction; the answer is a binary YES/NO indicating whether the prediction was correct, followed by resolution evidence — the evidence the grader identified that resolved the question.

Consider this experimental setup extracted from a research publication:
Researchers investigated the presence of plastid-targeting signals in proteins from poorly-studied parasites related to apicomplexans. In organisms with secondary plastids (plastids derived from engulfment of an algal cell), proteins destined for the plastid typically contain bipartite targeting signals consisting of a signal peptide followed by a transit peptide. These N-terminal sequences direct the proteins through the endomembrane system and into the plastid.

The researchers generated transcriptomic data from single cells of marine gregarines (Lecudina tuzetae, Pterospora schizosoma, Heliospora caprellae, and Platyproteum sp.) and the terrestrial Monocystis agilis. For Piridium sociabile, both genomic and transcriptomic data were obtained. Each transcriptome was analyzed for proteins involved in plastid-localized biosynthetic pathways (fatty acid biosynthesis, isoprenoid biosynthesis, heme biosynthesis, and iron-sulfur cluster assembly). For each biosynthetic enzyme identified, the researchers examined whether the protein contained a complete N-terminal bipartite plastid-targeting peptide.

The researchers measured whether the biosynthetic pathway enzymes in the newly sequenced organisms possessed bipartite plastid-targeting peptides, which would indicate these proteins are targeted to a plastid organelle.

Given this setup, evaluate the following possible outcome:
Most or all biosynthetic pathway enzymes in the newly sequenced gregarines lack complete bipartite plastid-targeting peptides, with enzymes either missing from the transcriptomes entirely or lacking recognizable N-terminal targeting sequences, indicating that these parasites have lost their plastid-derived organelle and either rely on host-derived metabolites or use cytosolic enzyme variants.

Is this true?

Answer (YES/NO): NO